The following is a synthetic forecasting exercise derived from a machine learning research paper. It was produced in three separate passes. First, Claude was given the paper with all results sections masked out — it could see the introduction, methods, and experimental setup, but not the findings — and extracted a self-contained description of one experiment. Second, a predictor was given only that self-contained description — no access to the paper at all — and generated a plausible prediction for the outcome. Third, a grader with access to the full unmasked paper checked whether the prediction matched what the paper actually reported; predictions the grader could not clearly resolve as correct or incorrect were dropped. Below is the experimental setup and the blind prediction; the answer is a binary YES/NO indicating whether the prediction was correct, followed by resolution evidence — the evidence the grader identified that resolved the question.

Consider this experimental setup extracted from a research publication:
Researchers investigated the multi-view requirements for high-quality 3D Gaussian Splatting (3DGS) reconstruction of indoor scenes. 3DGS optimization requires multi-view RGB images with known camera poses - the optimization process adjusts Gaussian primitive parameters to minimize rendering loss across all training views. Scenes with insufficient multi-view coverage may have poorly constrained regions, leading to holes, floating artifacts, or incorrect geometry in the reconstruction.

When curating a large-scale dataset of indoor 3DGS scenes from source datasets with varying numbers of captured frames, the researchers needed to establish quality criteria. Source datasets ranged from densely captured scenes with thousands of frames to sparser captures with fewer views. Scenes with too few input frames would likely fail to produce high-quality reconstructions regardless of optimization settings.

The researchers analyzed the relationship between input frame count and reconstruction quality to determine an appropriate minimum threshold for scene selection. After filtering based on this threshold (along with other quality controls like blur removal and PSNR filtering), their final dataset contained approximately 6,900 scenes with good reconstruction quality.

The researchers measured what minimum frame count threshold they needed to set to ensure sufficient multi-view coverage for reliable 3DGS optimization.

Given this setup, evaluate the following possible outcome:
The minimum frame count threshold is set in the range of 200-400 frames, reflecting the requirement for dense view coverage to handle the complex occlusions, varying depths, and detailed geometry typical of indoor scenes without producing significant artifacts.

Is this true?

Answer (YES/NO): YES